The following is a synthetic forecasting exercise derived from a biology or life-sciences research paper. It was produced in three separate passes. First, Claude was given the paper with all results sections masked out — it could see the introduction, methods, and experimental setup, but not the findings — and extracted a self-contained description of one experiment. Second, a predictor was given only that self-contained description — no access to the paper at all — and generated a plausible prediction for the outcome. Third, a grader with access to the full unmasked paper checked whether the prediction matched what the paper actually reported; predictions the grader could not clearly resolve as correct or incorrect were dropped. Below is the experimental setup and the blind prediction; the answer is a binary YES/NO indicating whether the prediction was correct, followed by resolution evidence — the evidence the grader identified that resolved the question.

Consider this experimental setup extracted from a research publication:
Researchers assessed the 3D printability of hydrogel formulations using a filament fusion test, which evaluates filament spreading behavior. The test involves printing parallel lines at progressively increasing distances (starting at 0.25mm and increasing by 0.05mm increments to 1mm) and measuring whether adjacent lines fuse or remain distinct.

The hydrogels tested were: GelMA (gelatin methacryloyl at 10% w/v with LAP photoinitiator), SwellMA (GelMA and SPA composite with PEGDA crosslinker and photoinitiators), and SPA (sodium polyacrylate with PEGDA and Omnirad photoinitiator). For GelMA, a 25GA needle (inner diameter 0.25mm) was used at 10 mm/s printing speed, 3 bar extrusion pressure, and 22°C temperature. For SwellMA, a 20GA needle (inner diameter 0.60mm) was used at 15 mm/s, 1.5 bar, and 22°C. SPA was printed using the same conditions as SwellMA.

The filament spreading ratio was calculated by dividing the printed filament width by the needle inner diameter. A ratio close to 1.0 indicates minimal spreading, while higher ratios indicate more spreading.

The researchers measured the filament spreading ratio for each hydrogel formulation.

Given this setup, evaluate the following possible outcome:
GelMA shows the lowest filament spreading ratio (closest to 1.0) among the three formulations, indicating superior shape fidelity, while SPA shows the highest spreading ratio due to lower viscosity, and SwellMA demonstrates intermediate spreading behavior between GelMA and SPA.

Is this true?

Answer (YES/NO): NO